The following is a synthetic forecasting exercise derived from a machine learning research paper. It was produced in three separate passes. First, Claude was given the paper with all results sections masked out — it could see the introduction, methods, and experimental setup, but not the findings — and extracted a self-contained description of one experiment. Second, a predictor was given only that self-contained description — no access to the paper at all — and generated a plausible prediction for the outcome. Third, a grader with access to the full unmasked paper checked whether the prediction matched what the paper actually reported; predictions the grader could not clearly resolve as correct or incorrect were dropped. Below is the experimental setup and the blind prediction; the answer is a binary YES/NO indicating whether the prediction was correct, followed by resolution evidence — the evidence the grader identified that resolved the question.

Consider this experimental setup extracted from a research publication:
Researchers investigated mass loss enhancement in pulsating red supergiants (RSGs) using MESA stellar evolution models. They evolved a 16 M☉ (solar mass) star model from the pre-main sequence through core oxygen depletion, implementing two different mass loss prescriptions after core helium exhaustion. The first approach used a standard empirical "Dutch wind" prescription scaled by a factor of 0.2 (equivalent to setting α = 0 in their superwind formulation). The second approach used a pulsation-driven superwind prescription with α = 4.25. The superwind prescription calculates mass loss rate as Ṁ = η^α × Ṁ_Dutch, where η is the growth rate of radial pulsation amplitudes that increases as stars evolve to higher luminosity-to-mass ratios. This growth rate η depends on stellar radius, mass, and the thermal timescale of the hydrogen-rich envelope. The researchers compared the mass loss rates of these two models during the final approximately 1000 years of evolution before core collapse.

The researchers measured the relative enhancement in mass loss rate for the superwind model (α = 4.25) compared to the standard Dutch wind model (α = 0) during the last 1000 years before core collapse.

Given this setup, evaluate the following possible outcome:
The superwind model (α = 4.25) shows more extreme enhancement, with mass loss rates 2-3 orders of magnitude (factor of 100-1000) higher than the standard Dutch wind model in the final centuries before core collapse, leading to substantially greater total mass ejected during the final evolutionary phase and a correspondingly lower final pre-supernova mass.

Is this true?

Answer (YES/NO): NO